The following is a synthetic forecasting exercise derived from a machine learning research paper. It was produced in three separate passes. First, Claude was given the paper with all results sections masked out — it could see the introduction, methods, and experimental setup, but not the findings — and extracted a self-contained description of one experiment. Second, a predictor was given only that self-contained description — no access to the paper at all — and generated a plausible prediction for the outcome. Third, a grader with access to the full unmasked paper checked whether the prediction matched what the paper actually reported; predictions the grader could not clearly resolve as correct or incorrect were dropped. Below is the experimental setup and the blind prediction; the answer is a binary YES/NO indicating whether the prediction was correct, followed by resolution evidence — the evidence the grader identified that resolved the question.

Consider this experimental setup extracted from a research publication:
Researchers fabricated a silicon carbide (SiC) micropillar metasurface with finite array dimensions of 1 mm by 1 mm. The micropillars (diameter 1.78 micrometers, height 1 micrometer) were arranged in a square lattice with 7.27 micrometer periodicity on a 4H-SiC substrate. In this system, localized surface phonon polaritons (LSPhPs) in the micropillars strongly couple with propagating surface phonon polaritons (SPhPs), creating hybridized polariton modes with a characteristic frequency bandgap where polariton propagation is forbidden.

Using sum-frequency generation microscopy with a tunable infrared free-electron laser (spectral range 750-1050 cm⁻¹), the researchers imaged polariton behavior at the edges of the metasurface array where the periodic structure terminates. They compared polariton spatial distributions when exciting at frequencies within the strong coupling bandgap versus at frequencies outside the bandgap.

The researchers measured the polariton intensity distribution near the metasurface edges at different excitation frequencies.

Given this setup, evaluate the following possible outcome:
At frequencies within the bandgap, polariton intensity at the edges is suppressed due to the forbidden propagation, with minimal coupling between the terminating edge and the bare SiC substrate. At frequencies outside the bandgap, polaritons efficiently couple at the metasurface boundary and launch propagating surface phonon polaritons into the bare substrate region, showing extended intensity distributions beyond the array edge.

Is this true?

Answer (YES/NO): NO